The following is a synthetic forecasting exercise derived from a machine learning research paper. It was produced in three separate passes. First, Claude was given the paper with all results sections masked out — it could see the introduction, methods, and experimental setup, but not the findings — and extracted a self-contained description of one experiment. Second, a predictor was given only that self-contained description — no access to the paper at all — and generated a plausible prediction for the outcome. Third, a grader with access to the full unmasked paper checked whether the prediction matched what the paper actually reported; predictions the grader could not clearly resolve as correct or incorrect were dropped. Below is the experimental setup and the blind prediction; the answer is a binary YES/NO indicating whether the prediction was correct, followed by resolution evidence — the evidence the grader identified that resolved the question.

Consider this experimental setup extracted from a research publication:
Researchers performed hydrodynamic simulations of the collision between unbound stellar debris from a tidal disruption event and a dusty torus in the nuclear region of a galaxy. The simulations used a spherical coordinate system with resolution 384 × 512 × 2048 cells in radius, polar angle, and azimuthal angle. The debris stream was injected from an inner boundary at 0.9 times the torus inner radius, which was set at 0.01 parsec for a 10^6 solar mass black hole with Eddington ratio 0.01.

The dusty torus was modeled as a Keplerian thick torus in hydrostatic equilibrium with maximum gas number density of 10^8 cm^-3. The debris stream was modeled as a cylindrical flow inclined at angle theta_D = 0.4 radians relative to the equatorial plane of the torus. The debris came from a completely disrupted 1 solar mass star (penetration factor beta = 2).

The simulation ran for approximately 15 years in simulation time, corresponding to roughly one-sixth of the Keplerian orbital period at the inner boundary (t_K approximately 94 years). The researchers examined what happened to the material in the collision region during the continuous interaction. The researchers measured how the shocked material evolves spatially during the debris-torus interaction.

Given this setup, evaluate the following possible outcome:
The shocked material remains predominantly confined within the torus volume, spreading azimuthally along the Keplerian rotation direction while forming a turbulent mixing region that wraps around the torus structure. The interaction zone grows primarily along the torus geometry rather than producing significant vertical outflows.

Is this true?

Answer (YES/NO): NO